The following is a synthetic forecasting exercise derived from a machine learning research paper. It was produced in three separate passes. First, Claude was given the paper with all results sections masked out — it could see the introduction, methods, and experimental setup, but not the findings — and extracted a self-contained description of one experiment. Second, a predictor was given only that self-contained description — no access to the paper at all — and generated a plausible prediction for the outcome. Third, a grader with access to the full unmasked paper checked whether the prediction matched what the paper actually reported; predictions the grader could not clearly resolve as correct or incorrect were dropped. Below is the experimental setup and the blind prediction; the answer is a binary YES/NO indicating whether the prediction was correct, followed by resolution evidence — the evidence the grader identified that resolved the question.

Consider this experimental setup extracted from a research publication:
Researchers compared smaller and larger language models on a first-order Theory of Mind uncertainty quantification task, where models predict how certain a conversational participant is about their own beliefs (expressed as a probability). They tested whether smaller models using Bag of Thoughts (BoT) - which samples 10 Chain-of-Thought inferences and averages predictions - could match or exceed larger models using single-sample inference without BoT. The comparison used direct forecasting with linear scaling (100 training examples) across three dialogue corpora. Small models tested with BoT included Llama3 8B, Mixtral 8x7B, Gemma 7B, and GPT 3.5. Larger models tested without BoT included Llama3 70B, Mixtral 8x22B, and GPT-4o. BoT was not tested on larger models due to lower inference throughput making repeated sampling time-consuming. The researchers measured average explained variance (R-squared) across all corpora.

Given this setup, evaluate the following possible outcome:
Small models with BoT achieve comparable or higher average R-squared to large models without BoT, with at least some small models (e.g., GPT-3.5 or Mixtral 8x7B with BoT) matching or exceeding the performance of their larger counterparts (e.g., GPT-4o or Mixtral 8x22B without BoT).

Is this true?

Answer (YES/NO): NO